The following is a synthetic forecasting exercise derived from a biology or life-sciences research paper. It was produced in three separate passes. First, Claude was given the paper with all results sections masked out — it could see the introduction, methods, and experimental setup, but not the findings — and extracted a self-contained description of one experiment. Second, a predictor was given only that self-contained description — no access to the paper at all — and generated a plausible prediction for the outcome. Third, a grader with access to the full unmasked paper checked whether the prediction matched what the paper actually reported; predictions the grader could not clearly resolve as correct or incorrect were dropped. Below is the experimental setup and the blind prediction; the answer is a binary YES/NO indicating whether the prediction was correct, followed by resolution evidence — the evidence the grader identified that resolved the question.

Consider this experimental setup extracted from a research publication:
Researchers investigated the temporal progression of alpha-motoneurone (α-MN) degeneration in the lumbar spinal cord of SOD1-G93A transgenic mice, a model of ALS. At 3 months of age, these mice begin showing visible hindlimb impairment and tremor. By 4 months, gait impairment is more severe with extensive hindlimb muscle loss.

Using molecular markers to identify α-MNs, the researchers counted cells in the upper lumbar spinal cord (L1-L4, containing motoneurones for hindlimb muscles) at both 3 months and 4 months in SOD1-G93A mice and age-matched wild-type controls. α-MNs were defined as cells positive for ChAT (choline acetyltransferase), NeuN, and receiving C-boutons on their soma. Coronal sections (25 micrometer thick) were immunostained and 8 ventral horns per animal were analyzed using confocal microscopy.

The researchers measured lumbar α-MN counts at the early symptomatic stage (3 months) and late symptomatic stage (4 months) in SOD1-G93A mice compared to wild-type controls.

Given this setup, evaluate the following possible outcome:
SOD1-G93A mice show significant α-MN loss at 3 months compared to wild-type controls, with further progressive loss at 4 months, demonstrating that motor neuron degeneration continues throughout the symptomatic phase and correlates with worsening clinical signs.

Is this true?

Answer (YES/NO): NO